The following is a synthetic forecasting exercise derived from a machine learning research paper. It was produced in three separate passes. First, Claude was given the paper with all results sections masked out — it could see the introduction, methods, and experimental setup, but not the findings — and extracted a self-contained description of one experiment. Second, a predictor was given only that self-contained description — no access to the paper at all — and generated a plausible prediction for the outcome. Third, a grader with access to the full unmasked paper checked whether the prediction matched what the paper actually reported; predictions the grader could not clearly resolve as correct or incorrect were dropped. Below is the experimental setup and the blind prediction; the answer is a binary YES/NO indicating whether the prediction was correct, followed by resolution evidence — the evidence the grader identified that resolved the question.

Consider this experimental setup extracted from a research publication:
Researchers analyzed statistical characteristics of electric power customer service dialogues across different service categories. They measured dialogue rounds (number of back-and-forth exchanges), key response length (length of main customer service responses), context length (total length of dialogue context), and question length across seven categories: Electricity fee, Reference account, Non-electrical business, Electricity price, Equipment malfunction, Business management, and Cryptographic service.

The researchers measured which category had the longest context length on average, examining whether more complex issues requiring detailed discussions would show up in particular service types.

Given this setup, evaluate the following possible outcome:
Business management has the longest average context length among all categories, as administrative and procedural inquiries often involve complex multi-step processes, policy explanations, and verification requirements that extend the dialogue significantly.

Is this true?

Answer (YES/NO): NO